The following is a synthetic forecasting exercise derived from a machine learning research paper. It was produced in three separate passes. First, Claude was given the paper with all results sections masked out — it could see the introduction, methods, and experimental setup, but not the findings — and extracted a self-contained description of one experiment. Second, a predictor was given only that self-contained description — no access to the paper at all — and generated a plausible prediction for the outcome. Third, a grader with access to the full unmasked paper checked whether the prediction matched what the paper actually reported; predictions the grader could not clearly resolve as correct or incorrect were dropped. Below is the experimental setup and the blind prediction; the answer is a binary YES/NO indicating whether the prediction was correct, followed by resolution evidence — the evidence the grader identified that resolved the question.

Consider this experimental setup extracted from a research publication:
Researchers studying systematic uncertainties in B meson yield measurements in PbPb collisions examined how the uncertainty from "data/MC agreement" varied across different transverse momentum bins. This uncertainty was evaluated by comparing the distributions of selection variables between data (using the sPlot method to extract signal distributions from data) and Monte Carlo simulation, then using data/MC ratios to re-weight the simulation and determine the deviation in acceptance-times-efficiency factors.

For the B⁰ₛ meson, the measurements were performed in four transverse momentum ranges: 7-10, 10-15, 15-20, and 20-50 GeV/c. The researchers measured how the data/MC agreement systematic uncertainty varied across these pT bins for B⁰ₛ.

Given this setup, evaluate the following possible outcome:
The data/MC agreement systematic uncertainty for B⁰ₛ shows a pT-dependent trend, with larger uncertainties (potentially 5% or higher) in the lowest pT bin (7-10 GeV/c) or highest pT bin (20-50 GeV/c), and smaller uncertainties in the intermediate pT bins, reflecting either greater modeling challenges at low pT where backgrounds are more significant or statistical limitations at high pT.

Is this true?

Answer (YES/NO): YES